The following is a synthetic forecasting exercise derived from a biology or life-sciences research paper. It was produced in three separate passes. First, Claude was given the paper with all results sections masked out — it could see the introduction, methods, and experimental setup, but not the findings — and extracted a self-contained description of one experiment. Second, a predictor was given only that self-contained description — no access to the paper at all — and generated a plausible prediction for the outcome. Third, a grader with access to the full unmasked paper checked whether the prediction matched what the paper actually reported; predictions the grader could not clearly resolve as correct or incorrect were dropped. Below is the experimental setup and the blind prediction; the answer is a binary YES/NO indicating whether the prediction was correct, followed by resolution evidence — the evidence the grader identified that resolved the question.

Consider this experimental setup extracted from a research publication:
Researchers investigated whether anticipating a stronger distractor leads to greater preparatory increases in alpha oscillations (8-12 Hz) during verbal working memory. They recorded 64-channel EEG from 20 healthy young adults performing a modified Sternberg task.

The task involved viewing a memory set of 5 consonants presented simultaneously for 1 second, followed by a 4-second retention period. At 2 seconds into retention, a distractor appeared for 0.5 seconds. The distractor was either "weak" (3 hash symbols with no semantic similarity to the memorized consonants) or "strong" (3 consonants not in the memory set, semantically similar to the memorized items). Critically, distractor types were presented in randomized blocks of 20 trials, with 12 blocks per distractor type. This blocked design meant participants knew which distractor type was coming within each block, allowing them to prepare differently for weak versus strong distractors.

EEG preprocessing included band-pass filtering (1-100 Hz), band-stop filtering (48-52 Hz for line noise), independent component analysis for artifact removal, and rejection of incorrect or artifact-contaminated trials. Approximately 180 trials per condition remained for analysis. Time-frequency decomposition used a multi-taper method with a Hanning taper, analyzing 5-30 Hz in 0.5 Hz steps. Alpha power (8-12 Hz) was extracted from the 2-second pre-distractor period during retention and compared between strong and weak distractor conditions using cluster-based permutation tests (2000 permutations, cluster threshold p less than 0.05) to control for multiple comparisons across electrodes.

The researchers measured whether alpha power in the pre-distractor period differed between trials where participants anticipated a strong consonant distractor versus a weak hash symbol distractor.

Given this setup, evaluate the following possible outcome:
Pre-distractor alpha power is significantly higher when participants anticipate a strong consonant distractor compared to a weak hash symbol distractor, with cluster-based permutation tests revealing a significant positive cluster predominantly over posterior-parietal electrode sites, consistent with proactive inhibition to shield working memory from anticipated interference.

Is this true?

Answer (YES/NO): NO